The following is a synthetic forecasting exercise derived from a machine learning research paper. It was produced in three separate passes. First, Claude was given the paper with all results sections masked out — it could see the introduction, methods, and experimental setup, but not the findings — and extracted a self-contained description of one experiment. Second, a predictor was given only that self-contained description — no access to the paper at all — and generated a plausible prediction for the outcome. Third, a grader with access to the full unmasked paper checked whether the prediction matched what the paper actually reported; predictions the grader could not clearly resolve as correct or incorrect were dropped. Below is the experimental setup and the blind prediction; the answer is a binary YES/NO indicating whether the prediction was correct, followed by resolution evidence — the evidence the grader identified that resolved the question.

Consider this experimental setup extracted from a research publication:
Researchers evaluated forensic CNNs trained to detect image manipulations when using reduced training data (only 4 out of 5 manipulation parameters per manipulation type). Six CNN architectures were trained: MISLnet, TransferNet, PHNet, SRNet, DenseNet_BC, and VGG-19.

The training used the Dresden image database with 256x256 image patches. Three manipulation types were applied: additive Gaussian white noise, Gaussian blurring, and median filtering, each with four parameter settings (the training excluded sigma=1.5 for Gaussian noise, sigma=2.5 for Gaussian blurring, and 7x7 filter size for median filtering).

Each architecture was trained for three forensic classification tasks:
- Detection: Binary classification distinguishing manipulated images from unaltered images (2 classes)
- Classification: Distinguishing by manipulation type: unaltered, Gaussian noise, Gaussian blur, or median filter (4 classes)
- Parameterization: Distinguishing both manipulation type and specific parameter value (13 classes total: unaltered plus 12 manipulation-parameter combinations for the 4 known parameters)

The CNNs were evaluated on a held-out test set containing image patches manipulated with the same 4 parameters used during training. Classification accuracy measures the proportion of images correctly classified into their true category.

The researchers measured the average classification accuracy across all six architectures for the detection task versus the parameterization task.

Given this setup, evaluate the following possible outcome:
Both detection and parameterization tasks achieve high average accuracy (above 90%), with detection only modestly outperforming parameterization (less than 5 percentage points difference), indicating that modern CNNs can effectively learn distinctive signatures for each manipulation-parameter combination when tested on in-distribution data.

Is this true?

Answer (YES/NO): NO